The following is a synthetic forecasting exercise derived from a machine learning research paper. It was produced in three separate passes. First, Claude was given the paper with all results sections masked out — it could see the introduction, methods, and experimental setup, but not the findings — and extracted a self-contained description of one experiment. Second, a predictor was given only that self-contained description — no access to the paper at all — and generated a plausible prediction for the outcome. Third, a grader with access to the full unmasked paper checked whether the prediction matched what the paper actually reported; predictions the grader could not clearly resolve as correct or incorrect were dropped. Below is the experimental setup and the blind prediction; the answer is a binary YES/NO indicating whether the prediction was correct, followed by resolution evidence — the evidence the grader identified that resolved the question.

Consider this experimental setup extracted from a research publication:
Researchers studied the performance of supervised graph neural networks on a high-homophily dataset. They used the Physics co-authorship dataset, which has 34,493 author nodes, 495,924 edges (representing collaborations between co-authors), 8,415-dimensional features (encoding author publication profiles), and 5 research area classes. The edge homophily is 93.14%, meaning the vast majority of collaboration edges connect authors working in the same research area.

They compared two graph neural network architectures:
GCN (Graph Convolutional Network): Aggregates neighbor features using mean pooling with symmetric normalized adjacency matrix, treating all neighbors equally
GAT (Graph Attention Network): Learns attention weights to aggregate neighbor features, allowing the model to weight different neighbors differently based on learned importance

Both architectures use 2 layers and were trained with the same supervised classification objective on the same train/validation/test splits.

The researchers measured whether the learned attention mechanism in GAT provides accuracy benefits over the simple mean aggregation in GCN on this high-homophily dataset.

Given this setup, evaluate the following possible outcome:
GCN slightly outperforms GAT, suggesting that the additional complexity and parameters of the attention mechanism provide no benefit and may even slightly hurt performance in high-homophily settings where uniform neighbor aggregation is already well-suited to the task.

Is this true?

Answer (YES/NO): YES